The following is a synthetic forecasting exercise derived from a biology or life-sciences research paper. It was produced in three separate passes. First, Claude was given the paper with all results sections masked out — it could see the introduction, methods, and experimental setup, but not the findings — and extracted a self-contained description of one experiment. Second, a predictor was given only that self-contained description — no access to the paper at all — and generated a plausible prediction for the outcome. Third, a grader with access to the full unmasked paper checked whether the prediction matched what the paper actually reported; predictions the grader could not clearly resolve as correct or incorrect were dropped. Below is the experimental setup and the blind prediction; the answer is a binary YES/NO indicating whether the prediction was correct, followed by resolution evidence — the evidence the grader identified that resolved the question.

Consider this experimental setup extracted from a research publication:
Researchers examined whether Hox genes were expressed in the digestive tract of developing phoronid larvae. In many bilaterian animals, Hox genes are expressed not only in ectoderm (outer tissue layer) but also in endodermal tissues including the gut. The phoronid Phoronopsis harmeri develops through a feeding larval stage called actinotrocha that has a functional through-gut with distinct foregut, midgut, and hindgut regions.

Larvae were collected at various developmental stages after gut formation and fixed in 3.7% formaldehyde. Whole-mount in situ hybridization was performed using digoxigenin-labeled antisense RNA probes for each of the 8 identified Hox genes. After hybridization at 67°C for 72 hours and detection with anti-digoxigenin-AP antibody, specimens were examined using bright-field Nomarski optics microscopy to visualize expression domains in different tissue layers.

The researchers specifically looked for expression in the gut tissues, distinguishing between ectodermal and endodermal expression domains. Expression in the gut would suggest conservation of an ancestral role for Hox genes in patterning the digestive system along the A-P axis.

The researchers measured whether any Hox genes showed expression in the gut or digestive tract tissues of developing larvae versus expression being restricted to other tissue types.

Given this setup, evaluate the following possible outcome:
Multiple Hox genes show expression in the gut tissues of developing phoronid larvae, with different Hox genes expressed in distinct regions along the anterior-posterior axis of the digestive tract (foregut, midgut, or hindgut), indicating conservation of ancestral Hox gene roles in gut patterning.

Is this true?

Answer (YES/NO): NO